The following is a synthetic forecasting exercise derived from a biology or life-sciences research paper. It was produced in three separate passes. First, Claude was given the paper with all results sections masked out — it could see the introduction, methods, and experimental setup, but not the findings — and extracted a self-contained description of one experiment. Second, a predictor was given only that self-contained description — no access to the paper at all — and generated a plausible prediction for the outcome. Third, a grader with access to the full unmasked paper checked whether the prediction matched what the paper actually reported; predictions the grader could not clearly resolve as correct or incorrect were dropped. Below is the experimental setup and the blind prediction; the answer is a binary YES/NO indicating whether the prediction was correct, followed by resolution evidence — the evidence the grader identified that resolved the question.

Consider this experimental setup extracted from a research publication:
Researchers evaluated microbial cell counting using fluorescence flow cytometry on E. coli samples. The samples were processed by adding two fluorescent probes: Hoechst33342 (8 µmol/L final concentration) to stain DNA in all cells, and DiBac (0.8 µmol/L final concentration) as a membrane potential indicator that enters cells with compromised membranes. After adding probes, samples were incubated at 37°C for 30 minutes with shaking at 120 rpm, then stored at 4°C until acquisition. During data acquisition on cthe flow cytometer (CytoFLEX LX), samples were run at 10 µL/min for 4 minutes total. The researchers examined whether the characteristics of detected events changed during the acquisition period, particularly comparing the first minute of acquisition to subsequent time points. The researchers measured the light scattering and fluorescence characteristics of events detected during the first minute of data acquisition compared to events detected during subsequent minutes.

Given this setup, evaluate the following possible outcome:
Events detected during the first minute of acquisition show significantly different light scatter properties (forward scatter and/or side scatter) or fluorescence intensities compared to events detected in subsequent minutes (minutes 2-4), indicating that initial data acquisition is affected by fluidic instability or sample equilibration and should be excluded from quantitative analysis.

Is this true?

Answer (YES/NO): YES